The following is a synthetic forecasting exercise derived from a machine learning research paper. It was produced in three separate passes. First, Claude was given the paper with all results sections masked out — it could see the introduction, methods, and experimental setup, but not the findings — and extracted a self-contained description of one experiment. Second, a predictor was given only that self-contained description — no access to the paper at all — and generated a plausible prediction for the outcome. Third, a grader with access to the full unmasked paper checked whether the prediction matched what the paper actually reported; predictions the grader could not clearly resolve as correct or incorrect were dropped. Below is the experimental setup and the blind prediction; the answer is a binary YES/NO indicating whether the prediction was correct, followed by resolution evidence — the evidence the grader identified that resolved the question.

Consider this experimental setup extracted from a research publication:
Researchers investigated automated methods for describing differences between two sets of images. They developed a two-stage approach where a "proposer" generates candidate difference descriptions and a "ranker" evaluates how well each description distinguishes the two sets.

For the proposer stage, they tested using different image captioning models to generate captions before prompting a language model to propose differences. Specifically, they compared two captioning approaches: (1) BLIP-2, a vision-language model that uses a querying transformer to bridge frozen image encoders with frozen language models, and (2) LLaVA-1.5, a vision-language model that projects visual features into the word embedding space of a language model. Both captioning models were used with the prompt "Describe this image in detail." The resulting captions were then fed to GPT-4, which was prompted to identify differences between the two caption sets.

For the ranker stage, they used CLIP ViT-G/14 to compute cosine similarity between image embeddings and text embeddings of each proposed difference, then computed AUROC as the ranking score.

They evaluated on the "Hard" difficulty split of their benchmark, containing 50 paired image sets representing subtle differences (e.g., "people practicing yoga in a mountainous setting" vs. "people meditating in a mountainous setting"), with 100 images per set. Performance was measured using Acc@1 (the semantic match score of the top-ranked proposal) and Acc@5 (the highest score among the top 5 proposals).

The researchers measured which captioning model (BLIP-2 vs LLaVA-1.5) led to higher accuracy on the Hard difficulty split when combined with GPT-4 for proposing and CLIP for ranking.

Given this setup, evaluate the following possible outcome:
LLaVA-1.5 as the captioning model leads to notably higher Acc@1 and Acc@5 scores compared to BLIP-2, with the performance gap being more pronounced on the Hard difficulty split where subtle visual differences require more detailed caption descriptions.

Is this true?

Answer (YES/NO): NO